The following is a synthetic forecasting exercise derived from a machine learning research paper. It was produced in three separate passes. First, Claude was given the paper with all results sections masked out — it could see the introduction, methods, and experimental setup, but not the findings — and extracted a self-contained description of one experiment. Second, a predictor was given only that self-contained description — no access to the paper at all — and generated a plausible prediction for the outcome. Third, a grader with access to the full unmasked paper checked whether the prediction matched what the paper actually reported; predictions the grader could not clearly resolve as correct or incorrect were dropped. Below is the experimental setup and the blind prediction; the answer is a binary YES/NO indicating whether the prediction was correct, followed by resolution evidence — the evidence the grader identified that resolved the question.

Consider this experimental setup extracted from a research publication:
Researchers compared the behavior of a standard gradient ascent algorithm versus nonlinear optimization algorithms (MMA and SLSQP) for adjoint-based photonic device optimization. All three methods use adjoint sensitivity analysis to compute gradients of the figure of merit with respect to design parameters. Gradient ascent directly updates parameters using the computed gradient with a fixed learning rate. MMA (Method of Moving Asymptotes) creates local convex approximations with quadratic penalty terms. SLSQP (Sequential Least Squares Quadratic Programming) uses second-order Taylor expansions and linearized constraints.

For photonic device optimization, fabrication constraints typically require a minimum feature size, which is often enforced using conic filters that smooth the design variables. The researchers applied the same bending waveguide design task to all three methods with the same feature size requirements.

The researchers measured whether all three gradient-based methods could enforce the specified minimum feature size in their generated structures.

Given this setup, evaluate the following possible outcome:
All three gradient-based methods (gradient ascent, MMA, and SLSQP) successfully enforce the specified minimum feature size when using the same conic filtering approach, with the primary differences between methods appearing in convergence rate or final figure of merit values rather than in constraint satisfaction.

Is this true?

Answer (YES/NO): NO